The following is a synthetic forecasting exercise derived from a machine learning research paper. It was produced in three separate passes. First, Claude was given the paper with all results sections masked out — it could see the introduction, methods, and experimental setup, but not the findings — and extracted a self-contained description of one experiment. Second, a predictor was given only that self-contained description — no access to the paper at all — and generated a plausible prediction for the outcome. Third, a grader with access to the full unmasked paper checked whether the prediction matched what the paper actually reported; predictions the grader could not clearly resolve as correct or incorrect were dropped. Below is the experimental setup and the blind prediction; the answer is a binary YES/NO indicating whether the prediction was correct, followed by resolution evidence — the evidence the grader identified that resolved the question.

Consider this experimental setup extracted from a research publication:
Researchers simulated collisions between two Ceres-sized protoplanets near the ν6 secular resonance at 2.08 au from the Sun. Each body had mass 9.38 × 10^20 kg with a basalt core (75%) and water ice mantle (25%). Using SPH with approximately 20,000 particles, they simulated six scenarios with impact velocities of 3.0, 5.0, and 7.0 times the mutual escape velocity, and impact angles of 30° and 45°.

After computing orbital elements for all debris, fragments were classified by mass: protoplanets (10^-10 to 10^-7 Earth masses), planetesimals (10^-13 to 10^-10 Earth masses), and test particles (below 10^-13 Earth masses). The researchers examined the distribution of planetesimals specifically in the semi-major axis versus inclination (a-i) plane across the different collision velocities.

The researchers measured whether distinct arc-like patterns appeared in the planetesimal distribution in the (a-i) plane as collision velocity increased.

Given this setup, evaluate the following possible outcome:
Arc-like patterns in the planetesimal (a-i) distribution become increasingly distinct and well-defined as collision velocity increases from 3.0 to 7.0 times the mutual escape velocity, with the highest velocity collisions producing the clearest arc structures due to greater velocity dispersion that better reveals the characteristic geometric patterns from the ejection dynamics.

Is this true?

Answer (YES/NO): YES